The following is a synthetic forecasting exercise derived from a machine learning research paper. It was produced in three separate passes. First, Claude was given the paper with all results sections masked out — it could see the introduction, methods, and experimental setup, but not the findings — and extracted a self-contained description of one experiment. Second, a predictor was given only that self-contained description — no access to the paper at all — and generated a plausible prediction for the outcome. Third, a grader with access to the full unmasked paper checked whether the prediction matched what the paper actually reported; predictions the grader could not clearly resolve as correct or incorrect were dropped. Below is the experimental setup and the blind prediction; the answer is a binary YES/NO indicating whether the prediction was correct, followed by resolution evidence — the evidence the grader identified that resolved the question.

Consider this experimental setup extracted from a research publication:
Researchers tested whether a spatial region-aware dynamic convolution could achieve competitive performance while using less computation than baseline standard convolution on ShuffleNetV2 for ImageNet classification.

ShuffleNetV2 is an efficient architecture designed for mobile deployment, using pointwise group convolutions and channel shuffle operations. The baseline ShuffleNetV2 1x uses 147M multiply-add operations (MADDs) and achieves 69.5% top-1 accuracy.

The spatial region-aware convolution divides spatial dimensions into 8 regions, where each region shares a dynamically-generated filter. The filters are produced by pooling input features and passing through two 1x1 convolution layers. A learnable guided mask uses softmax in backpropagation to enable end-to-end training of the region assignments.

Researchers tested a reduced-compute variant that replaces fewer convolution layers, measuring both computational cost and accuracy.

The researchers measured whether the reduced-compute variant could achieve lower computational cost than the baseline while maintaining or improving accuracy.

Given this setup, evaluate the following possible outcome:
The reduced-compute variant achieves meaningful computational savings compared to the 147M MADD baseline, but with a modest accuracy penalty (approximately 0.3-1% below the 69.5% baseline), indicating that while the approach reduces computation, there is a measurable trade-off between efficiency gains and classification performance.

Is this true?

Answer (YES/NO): NO